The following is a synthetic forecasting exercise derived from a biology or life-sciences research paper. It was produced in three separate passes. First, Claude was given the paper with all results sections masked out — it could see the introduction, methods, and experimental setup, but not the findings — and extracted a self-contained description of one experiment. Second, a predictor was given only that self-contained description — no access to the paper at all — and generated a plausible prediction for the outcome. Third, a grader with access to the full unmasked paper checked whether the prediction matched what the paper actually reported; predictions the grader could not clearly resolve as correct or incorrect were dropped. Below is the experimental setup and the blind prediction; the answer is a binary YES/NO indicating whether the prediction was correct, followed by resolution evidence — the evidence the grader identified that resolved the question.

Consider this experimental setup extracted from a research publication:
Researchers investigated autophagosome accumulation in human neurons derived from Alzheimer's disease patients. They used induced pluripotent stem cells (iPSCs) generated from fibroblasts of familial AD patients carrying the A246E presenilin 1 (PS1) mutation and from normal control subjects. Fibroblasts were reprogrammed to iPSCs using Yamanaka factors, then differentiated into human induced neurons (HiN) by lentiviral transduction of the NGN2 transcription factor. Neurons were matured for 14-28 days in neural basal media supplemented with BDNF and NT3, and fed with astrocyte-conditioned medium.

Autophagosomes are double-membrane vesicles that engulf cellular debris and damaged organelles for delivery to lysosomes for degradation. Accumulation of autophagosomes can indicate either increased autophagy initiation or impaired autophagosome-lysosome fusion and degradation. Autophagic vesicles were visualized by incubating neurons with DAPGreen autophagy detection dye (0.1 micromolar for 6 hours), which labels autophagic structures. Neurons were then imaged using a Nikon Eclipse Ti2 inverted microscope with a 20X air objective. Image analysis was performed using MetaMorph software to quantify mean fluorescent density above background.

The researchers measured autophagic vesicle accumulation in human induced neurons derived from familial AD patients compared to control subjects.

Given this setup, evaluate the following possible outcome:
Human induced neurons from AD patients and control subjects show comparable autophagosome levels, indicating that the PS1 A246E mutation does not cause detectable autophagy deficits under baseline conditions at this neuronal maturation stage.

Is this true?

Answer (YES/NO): NO